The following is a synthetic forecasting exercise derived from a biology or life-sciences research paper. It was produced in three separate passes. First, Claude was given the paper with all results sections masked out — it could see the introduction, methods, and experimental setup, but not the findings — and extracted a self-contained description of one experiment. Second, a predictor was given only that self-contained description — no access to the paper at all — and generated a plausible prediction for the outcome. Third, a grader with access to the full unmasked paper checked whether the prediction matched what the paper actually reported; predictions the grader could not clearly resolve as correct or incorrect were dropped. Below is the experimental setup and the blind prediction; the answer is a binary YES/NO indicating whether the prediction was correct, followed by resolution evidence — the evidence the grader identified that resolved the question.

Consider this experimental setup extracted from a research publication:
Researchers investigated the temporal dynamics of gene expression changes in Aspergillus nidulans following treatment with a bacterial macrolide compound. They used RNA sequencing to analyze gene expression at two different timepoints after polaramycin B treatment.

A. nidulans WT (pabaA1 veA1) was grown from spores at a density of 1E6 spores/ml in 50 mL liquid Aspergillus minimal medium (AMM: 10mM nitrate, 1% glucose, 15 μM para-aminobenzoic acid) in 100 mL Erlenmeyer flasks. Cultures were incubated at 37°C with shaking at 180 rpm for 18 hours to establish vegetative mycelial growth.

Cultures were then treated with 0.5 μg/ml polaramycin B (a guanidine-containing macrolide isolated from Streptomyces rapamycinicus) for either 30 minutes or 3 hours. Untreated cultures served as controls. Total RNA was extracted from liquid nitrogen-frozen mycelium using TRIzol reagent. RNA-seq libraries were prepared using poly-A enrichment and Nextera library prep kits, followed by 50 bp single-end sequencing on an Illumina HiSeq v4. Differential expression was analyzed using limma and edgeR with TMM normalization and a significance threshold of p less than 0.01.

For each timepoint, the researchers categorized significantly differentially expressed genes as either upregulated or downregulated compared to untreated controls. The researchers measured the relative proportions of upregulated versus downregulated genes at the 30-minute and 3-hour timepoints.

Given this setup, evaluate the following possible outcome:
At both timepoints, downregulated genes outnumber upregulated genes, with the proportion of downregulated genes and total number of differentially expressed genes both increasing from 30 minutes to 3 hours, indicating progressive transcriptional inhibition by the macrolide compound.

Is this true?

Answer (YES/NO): NO